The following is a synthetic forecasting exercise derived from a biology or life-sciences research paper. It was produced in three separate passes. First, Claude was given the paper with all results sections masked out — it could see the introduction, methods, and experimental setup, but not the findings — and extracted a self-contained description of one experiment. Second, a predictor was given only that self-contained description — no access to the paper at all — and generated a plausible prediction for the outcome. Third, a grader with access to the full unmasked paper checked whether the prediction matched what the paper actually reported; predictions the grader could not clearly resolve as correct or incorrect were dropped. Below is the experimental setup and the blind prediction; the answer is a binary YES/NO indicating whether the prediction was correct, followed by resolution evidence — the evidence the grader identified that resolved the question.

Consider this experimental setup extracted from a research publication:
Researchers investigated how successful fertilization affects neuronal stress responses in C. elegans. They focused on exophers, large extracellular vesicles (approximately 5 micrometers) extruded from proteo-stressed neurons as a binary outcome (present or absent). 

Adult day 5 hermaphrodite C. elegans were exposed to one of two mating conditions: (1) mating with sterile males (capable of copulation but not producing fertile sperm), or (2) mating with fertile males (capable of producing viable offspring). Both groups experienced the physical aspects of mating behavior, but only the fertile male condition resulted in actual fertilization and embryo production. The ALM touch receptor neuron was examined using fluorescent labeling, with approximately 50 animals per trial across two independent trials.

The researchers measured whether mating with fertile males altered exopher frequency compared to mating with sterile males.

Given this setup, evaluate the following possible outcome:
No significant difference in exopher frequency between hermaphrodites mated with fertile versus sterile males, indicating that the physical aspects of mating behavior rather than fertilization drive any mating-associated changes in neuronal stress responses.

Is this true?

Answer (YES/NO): NO